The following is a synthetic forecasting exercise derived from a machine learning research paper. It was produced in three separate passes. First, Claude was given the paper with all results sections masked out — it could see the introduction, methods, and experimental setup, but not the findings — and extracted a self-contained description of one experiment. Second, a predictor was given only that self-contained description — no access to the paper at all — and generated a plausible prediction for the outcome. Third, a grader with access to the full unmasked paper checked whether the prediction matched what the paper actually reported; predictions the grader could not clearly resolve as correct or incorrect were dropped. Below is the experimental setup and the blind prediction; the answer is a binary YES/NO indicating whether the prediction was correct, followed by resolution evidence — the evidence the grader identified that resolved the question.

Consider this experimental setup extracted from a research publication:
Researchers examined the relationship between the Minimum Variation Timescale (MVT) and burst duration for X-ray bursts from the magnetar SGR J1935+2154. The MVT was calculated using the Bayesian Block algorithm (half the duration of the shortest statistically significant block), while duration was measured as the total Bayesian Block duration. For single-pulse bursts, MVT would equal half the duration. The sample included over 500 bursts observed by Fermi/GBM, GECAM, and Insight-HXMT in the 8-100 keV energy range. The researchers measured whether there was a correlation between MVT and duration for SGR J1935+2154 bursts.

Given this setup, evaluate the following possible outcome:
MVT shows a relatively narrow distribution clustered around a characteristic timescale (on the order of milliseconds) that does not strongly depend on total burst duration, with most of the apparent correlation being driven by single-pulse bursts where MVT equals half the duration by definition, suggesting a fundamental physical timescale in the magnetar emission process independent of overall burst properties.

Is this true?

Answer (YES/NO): NO